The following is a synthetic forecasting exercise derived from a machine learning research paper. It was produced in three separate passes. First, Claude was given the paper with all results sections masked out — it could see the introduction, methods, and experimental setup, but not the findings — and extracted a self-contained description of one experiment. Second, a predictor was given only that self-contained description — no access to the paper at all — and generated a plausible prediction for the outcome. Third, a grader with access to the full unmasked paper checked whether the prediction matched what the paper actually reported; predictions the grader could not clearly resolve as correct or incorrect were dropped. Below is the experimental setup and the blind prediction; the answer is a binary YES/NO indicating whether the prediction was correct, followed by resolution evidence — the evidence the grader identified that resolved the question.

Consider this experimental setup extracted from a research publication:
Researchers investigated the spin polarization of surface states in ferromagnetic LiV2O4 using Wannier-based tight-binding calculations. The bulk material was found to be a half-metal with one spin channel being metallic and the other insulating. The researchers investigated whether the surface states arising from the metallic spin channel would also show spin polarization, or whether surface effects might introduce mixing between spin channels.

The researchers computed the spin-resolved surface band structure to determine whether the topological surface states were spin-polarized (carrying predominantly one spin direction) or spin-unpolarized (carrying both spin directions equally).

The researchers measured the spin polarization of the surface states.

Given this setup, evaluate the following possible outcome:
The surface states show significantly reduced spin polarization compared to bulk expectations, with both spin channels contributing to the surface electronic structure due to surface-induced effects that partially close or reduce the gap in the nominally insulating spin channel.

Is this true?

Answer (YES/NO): NO